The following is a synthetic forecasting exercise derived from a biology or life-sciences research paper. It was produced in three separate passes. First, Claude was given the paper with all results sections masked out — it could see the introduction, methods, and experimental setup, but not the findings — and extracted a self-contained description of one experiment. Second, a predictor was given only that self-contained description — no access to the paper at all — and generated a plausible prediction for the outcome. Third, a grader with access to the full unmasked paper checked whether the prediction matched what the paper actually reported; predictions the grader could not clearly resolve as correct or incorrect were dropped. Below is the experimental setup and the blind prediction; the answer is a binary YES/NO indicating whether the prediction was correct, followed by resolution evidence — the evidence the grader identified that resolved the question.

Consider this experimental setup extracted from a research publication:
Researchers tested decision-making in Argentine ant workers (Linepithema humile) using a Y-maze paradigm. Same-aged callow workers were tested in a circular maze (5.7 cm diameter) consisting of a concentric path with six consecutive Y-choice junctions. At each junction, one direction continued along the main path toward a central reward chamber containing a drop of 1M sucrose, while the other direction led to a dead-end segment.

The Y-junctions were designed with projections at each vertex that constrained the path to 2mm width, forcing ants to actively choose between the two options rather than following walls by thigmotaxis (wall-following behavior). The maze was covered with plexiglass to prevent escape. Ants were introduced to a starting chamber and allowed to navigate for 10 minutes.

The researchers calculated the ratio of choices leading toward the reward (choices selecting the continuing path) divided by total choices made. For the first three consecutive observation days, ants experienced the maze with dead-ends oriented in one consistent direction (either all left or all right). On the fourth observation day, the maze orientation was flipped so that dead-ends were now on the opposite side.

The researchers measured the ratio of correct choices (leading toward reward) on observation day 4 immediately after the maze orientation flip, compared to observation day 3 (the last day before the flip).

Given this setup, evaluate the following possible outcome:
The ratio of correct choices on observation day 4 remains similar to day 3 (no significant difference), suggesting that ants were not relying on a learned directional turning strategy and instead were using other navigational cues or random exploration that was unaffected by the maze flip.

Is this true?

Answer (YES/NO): YES